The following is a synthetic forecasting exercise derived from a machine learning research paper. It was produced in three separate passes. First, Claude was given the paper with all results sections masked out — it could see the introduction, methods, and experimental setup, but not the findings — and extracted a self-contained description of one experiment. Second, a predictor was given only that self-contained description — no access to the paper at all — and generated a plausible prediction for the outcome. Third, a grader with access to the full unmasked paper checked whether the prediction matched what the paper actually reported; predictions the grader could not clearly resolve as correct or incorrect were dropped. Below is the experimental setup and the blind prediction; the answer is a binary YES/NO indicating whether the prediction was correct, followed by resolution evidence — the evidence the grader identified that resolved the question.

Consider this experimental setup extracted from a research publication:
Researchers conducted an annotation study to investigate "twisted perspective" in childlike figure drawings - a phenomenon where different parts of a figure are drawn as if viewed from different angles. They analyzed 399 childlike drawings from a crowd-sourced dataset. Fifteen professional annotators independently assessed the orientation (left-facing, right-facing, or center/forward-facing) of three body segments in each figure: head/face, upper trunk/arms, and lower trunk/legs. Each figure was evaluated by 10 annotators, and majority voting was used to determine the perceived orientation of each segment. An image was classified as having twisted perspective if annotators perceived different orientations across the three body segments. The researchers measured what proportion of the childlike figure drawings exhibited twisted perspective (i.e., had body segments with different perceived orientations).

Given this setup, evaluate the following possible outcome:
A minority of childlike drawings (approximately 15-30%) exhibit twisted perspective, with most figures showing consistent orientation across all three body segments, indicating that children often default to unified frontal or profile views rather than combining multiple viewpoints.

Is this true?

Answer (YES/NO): NO